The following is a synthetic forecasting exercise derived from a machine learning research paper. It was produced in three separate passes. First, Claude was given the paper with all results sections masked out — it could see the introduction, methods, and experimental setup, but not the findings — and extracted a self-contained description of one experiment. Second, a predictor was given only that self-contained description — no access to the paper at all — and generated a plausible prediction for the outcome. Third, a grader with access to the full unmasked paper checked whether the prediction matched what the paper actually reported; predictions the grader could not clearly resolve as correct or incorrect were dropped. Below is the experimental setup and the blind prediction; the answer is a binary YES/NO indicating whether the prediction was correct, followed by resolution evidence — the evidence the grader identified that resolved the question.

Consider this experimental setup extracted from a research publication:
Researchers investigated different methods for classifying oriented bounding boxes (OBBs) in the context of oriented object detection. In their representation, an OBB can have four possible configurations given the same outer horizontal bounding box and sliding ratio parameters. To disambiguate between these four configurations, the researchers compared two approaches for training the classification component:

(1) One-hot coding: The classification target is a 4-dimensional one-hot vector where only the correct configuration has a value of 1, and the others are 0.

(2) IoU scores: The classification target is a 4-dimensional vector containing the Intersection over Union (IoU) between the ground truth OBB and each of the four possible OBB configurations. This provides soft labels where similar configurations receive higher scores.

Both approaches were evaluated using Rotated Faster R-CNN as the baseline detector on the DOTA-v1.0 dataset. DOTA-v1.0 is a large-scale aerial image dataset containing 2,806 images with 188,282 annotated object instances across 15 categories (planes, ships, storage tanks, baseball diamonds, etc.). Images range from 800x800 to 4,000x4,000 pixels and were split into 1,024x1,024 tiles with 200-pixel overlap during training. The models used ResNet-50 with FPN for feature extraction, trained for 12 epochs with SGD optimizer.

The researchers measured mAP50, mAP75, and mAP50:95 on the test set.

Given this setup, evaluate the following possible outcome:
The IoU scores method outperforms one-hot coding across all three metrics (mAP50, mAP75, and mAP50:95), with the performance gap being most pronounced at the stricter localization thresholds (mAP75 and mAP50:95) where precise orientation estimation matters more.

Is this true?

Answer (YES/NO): NO